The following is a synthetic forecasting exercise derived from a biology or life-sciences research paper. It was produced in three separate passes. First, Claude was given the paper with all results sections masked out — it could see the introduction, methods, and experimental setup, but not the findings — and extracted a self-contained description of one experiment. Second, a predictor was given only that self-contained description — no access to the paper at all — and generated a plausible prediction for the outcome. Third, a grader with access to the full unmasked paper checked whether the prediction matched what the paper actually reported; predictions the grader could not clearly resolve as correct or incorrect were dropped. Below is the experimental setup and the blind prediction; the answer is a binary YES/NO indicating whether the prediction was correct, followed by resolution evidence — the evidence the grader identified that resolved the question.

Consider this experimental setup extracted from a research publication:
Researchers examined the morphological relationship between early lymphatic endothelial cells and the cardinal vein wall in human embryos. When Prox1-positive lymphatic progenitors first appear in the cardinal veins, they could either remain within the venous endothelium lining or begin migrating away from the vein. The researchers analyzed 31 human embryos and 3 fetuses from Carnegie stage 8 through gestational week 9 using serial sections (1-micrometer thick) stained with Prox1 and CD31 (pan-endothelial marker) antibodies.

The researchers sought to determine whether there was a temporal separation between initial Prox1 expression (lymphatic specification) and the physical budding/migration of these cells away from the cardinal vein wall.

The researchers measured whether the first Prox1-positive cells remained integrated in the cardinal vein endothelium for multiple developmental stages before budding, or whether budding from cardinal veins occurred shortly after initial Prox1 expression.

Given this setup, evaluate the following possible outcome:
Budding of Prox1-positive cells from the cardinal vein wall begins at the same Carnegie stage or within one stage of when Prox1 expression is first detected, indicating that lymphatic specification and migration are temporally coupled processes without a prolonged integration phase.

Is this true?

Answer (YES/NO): YES